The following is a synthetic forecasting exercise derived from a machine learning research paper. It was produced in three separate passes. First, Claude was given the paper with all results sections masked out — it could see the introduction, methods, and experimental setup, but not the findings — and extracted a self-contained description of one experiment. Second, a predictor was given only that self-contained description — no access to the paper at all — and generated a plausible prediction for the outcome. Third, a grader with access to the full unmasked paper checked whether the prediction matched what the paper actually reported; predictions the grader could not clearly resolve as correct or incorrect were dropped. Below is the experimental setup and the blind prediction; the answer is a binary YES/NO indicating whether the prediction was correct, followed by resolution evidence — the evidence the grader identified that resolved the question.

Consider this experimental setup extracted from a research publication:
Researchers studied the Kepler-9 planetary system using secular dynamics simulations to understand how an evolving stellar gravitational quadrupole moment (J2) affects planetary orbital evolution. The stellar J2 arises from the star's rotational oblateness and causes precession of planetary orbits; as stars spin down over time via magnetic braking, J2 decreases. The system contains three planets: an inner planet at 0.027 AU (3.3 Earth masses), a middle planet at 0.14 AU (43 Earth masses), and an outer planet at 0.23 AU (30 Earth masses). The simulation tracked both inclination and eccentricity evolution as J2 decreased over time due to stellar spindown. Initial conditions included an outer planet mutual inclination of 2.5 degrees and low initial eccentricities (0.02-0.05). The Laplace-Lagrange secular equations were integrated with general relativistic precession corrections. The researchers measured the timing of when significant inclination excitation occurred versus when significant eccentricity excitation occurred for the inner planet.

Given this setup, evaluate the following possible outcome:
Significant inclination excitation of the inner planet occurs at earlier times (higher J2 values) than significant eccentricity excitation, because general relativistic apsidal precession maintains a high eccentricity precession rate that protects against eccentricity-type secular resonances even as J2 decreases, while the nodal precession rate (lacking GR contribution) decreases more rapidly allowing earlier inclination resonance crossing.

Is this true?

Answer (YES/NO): NO